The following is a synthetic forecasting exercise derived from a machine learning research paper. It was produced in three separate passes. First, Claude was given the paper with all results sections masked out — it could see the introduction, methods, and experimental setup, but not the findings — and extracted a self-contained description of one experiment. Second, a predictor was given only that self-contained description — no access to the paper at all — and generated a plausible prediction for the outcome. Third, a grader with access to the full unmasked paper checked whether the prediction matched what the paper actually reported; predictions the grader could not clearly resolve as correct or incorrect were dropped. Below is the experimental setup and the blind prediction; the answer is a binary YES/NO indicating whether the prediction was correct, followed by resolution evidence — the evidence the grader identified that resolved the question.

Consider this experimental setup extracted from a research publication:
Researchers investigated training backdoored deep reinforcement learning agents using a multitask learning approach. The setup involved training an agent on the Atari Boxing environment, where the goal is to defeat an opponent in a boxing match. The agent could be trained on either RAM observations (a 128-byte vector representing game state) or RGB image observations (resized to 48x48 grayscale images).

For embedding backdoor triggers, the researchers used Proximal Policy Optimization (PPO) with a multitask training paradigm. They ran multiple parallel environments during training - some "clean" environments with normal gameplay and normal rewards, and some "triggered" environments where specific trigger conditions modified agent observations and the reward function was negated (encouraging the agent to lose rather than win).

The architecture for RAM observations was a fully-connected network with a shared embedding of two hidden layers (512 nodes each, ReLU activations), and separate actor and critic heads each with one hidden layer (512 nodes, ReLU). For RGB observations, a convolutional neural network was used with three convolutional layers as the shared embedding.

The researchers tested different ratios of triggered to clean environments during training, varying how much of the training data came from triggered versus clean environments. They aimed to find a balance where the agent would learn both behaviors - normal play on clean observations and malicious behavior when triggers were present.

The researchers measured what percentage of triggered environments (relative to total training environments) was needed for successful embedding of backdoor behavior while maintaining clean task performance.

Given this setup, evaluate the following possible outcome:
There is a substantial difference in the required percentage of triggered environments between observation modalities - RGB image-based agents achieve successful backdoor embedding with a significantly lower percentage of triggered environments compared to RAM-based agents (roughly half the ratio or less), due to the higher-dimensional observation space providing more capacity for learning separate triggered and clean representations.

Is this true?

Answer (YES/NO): NO